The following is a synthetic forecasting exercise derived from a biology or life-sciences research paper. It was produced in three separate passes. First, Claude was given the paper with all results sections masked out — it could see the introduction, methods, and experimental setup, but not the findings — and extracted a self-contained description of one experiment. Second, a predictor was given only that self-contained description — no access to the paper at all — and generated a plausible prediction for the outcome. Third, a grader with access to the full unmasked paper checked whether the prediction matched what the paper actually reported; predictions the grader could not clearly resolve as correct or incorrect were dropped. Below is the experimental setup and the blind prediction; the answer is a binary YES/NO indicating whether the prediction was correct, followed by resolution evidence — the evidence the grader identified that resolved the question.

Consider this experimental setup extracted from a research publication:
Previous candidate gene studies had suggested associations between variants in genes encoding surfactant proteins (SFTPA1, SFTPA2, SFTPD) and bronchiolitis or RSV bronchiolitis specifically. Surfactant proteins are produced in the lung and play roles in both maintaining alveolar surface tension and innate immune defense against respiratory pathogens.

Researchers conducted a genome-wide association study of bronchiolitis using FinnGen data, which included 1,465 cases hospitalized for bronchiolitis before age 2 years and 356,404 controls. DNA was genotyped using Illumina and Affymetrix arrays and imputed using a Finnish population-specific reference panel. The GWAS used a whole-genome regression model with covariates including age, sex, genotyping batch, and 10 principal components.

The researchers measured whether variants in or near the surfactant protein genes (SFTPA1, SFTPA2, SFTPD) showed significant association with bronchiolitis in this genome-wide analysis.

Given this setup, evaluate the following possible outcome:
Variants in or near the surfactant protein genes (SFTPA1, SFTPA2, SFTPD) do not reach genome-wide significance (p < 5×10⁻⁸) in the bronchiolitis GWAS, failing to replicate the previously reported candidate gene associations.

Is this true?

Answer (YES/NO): YES